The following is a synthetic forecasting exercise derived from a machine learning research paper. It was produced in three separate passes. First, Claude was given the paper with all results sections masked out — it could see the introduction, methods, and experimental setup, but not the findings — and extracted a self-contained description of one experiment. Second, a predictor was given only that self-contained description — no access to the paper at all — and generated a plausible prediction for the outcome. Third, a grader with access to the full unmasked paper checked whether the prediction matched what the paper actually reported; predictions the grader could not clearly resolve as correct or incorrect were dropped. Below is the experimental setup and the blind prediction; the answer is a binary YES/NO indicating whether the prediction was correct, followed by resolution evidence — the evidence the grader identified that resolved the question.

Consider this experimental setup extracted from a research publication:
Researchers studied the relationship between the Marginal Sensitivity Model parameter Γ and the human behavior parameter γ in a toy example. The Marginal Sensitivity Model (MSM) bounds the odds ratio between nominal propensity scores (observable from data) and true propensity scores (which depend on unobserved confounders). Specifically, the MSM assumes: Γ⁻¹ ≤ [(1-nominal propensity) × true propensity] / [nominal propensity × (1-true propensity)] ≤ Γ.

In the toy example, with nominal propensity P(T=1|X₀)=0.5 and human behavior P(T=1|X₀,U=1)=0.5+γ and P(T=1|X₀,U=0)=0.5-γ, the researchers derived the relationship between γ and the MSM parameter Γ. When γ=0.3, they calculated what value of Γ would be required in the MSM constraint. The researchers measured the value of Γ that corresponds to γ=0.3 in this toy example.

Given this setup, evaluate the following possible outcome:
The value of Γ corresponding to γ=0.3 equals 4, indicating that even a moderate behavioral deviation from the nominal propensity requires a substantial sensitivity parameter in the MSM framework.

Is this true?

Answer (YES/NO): YES